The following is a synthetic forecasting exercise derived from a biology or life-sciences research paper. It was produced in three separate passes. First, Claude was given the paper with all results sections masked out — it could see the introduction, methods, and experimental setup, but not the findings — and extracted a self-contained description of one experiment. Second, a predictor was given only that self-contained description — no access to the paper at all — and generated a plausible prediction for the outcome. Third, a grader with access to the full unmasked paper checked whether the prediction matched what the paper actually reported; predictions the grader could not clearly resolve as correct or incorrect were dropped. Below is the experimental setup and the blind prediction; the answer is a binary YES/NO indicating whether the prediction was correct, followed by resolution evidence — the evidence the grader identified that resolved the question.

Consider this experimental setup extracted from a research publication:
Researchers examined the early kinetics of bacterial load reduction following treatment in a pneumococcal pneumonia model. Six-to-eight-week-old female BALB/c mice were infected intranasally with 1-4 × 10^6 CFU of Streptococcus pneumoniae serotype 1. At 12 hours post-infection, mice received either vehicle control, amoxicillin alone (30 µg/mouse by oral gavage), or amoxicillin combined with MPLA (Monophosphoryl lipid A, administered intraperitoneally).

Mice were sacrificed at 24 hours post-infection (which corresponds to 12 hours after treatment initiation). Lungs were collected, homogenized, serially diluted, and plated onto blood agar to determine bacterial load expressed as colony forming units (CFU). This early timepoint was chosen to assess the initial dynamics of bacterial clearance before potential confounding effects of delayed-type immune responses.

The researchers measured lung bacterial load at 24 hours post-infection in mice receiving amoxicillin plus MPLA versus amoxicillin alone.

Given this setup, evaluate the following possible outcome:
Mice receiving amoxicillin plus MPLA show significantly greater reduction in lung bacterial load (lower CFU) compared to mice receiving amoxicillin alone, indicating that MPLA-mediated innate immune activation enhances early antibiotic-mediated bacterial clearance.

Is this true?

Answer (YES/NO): NO